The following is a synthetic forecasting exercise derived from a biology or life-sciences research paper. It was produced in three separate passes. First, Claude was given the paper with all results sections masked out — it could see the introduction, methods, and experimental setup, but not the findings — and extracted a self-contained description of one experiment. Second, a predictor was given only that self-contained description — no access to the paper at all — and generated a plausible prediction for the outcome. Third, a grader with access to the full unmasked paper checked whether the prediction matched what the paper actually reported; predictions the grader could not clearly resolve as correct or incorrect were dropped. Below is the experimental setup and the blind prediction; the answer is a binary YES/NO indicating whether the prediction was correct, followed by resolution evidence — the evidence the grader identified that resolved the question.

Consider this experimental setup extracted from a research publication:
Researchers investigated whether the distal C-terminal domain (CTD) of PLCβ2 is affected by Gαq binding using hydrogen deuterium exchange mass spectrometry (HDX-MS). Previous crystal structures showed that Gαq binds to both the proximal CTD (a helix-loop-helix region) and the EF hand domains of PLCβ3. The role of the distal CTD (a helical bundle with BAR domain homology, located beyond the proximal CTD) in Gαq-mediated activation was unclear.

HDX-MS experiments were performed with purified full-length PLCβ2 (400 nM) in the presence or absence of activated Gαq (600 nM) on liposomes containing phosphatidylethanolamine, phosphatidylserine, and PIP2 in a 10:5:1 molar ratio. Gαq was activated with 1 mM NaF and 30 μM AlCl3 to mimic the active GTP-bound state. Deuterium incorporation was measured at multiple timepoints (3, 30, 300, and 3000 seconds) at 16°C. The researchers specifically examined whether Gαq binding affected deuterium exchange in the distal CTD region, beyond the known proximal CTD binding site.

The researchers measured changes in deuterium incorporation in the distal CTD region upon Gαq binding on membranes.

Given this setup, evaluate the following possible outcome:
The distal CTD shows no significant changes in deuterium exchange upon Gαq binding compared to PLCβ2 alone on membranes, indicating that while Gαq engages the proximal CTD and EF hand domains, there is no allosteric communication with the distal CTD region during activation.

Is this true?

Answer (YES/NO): NO